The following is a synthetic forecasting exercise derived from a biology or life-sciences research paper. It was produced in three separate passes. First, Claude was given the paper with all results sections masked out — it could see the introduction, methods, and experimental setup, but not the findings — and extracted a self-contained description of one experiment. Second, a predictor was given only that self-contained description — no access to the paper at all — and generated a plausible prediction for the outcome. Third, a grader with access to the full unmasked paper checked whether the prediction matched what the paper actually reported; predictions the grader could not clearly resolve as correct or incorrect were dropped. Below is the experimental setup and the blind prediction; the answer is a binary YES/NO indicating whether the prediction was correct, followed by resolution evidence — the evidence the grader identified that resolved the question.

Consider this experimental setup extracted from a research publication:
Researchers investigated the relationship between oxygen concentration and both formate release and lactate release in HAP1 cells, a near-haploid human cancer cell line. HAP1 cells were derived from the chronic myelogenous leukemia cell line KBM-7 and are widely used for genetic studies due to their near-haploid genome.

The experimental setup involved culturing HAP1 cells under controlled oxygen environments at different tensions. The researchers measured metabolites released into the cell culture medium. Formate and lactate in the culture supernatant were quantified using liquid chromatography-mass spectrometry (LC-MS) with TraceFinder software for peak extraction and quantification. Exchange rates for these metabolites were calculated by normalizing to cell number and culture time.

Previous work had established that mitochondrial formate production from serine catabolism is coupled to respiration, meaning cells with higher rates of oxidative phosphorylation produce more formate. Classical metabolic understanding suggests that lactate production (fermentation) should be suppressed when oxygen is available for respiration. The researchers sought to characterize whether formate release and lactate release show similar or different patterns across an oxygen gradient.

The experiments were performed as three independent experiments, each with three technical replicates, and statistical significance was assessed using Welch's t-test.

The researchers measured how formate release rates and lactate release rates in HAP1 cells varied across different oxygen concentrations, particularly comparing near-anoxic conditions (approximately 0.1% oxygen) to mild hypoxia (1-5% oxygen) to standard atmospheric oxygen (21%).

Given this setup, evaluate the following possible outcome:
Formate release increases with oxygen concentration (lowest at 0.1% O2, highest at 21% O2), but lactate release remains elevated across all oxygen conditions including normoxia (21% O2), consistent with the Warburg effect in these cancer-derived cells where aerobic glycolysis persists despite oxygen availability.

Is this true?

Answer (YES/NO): NO